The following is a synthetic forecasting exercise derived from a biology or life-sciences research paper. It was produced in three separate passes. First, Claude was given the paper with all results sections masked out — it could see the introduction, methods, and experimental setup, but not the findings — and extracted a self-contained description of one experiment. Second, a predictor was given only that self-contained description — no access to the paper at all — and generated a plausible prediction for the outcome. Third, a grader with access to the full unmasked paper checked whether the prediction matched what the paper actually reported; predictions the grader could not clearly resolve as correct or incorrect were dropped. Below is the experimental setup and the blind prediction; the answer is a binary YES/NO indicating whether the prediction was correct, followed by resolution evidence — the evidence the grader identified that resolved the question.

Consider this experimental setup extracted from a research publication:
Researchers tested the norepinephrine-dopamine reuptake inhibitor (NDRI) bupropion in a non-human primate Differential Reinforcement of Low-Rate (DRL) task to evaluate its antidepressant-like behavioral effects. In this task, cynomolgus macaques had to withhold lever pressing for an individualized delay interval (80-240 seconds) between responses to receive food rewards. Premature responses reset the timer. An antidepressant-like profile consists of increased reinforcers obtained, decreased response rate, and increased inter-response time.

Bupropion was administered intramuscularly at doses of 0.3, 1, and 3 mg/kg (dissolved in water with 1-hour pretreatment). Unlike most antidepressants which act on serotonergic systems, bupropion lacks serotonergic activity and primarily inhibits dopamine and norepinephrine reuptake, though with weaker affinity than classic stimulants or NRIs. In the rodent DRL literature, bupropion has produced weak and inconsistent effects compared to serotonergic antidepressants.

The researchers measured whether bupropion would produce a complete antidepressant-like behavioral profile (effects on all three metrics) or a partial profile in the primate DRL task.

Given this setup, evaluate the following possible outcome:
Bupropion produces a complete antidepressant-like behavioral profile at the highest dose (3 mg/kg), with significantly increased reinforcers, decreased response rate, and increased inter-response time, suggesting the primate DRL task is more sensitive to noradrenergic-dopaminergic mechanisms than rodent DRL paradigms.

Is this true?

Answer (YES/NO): NO